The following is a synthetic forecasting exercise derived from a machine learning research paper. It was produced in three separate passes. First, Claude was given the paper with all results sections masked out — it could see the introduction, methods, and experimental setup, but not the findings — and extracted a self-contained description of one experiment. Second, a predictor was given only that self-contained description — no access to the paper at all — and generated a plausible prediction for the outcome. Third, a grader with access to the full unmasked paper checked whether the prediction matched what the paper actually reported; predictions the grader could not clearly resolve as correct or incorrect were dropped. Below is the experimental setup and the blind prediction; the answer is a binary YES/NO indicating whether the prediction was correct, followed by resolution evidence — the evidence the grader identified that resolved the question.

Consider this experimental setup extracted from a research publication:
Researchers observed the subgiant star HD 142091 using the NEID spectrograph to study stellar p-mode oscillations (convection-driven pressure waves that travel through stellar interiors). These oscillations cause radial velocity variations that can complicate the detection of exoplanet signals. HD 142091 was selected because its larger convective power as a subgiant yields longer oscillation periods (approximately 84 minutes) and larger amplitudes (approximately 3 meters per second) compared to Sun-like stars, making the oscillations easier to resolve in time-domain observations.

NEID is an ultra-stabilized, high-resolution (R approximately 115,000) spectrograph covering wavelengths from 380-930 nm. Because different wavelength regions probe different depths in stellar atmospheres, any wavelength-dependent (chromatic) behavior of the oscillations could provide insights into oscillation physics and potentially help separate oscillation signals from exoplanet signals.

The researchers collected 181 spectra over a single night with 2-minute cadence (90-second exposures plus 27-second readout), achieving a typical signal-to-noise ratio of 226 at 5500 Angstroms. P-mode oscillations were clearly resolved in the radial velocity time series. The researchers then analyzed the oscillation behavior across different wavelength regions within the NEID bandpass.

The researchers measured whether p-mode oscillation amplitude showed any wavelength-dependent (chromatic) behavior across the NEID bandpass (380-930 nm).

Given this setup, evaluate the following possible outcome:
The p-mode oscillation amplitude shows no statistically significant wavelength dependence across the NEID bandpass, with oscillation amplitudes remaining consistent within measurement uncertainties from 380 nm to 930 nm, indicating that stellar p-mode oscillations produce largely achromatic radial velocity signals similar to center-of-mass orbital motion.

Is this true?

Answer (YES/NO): NO